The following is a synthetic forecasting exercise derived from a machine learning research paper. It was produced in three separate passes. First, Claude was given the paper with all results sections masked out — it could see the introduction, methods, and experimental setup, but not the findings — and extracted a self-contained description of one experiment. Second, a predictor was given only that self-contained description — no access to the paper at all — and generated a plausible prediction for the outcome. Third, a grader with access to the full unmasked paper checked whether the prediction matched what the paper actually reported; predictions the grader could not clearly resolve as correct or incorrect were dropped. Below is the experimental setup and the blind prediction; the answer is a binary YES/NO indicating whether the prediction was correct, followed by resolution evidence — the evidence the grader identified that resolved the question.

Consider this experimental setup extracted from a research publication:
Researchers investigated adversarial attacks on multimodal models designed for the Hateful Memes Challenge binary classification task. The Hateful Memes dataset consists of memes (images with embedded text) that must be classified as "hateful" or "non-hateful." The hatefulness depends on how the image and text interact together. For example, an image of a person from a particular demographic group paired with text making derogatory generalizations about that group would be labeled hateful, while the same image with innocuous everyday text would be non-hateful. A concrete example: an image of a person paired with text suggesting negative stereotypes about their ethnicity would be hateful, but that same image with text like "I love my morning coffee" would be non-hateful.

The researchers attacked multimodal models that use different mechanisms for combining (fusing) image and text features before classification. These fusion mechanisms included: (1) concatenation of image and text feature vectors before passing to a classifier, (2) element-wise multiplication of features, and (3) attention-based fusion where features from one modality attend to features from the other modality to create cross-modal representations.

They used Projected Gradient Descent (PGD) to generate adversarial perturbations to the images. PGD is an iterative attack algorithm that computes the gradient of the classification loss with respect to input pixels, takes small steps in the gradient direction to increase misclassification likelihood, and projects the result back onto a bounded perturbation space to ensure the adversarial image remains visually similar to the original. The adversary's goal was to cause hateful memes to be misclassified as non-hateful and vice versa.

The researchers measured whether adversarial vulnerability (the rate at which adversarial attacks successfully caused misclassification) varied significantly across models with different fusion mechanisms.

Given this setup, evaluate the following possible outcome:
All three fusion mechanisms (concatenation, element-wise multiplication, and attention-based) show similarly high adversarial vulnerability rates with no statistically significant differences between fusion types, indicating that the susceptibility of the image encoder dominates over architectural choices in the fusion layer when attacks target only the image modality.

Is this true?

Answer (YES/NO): YES